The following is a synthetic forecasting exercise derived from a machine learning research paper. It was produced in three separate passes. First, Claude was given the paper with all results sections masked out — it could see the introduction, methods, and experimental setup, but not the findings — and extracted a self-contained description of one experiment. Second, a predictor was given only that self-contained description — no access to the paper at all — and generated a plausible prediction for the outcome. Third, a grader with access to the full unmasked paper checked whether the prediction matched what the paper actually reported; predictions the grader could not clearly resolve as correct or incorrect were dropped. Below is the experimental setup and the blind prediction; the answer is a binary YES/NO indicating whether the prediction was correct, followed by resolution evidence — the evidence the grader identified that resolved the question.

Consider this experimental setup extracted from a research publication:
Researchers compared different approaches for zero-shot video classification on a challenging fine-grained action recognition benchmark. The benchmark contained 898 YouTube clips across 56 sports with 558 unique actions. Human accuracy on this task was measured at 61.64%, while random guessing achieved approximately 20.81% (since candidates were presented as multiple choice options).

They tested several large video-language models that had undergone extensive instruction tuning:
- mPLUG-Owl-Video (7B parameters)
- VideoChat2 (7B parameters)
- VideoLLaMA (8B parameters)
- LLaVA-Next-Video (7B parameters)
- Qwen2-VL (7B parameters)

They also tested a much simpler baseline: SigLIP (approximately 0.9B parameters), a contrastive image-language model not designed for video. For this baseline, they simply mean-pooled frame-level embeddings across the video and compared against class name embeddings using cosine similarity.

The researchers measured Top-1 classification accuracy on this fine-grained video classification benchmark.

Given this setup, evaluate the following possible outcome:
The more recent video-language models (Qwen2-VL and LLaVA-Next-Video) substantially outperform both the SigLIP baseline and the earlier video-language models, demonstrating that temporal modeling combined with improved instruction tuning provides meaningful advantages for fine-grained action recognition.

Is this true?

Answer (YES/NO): NO